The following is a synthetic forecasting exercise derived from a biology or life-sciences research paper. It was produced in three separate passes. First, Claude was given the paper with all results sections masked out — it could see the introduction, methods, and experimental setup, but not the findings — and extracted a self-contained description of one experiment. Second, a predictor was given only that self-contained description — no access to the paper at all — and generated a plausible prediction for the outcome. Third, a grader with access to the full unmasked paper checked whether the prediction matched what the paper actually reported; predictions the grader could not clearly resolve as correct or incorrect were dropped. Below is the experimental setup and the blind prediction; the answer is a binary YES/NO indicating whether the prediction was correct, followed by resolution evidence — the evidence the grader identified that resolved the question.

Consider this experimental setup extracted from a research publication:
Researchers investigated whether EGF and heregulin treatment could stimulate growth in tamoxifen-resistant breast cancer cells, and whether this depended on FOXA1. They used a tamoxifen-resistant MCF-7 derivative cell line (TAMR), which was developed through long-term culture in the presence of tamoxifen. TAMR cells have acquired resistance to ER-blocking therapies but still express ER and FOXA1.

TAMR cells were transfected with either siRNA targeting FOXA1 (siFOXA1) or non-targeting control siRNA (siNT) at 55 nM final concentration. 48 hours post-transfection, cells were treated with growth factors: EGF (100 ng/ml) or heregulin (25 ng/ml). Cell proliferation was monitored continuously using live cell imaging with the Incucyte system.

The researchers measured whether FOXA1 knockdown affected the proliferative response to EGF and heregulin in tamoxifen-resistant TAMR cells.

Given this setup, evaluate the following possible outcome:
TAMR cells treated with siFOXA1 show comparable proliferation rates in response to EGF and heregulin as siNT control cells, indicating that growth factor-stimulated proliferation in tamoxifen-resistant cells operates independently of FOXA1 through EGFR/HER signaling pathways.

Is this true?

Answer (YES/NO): NO